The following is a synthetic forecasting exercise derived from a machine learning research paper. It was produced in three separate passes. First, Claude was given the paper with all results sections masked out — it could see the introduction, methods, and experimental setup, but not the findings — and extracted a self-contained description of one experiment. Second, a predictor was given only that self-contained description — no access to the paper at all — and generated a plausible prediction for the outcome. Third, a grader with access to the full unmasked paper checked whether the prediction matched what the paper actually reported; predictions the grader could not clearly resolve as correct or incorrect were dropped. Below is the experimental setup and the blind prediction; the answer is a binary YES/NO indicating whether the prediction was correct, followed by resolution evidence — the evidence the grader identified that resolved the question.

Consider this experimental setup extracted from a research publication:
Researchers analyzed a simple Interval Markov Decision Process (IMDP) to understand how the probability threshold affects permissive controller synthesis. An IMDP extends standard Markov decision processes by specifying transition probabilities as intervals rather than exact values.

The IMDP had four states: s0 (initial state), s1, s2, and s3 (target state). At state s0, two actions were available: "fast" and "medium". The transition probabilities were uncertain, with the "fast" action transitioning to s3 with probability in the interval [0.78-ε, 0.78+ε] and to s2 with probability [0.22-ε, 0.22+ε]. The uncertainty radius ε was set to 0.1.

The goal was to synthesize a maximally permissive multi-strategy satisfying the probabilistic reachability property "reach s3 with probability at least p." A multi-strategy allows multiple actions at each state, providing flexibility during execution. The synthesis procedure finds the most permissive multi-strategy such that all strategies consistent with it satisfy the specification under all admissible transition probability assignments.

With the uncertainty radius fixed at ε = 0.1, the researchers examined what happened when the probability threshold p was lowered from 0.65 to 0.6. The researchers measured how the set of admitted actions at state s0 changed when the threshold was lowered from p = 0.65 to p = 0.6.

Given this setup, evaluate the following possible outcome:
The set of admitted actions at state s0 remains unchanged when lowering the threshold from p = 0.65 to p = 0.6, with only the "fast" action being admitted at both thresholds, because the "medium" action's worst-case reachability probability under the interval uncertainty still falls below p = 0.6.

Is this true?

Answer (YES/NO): NO